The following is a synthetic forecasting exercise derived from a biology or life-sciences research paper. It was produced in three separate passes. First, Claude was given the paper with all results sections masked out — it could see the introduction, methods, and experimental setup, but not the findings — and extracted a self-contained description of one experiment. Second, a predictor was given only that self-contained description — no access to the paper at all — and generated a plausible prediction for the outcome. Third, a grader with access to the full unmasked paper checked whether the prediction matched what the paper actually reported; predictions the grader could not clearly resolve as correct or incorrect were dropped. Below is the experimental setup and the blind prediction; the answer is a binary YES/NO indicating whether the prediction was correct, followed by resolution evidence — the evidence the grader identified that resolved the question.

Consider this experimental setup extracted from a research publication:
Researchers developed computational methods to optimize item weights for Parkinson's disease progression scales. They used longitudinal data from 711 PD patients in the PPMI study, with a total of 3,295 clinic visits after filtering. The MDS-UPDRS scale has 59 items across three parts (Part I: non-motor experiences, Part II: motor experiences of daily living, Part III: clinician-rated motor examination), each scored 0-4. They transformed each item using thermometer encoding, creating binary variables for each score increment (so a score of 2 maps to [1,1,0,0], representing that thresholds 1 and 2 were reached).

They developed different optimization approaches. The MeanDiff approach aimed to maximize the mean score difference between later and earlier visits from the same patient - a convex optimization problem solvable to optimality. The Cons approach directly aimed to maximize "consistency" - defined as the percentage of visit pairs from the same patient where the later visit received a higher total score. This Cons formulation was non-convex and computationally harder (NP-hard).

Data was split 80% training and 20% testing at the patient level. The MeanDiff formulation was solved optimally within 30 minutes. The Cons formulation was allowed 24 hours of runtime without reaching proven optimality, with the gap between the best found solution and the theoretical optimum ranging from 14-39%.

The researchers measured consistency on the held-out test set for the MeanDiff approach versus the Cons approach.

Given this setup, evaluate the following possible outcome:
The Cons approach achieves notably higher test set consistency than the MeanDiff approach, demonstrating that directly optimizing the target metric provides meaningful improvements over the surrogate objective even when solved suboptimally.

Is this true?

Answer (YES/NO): NO